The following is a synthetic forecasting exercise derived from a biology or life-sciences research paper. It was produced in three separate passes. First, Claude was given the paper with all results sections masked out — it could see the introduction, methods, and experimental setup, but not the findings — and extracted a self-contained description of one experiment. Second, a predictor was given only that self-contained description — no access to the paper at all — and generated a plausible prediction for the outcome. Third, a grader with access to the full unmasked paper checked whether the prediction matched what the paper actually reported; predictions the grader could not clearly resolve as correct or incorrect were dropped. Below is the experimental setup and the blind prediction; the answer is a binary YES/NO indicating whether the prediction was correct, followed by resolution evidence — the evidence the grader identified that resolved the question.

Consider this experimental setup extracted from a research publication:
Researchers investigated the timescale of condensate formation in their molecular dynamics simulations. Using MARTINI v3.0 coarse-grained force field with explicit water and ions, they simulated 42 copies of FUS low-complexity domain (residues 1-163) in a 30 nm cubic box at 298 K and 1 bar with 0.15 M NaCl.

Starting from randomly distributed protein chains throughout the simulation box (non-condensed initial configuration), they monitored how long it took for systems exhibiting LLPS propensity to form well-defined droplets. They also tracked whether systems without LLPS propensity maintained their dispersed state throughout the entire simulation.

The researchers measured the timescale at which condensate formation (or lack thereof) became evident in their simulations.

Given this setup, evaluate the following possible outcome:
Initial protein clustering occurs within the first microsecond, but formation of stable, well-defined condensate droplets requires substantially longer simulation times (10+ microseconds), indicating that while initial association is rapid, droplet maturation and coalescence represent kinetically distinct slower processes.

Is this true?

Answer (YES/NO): NO